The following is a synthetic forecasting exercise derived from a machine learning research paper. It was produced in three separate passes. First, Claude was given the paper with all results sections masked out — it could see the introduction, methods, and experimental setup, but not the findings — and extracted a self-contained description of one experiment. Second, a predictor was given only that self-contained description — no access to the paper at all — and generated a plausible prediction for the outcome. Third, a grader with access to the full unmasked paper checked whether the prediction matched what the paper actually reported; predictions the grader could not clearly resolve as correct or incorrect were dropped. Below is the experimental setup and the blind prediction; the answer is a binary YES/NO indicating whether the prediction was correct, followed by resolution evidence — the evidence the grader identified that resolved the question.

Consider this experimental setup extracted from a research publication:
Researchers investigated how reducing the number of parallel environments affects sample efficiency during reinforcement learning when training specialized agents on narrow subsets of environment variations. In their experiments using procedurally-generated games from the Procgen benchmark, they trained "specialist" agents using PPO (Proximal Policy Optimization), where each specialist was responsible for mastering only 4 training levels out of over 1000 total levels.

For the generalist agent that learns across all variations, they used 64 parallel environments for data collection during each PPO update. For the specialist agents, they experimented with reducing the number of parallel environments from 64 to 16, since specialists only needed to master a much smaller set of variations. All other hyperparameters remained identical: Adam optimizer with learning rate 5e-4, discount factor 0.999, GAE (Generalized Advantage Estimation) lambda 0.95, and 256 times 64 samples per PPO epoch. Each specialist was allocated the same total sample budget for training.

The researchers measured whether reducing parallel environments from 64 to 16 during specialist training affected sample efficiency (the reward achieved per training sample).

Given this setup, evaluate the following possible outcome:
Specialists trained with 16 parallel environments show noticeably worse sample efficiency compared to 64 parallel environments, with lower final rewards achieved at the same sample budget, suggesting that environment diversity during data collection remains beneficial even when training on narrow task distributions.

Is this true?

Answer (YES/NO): NO